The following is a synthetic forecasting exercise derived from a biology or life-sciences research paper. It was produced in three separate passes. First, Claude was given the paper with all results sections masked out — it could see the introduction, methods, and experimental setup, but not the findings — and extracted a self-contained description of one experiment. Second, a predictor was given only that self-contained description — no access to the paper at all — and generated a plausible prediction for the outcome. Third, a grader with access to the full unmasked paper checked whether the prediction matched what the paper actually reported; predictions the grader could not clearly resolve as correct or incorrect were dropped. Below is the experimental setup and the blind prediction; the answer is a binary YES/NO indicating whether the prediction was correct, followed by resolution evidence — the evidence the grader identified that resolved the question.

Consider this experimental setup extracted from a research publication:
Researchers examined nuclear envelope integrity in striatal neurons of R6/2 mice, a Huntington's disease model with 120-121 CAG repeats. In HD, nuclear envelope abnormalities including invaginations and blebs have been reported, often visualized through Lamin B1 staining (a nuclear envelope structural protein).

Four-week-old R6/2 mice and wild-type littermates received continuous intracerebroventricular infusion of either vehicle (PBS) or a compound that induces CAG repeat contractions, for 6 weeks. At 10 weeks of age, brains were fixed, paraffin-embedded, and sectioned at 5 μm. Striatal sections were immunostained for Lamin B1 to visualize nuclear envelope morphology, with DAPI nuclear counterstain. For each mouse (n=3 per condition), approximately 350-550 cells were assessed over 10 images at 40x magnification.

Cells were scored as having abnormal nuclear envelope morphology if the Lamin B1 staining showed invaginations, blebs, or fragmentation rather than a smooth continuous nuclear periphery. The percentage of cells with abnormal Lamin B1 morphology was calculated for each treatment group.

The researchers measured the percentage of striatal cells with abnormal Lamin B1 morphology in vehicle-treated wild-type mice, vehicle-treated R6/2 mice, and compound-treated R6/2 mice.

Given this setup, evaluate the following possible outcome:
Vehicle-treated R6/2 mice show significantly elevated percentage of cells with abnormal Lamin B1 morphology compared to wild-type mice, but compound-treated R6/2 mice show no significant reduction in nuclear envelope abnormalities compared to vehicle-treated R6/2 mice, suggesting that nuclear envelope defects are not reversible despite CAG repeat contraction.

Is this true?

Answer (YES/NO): NO